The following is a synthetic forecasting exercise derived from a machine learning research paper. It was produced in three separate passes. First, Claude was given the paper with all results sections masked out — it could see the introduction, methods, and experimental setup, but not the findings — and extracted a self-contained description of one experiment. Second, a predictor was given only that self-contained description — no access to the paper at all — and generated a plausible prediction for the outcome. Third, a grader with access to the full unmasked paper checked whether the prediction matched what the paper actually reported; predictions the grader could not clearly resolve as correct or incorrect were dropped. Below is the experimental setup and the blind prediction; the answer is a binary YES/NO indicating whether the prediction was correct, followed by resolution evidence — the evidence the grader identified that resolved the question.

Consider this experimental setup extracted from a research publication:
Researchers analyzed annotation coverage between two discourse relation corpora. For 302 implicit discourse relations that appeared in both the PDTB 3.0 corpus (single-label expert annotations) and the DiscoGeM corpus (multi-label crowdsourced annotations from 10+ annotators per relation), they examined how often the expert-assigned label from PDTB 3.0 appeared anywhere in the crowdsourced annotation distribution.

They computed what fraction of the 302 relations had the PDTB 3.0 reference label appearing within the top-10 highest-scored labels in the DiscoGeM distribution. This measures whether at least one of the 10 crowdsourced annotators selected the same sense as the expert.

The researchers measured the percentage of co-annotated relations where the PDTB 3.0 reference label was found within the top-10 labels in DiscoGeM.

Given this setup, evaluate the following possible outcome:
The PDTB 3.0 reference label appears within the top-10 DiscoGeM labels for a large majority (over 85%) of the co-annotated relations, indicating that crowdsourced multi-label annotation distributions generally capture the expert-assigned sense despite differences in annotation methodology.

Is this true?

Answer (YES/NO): NO